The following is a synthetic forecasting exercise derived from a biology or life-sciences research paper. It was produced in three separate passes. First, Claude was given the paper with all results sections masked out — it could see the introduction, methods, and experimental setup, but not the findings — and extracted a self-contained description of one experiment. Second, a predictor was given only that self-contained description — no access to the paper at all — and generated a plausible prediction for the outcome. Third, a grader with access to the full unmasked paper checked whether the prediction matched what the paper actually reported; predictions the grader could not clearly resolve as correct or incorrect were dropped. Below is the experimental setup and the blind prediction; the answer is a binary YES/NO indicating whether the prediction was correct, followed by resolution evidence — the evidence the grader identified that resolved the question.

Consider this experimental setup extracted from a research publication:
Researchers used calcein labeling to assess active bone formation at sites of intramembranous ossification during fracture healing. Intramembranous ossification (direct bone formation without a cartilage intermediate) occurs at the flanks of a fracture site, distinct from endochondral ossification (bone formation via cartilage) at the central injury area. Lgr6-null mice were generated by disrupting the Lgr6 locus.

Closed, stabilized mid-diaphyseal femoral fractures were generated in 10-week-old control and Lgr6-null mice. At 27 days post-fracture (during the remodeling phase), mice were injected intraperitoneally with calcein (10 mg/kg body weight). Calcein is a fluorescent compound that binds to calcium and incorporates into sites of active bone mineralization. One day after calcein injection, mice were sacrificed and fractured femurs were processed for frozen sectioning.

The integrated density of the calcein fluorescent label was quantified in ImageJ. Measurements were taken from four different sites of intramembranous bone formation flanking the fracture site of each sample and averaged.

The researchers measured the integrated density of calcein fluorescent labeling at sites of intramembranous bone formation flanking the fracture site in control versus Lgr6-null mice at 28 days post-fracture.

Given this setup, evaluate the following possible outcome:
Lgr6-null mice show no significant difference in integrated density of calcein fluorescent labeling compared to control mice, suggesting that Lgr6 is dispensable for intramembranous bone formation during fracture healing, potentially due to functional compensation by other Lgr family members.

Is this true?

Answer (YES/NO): NO